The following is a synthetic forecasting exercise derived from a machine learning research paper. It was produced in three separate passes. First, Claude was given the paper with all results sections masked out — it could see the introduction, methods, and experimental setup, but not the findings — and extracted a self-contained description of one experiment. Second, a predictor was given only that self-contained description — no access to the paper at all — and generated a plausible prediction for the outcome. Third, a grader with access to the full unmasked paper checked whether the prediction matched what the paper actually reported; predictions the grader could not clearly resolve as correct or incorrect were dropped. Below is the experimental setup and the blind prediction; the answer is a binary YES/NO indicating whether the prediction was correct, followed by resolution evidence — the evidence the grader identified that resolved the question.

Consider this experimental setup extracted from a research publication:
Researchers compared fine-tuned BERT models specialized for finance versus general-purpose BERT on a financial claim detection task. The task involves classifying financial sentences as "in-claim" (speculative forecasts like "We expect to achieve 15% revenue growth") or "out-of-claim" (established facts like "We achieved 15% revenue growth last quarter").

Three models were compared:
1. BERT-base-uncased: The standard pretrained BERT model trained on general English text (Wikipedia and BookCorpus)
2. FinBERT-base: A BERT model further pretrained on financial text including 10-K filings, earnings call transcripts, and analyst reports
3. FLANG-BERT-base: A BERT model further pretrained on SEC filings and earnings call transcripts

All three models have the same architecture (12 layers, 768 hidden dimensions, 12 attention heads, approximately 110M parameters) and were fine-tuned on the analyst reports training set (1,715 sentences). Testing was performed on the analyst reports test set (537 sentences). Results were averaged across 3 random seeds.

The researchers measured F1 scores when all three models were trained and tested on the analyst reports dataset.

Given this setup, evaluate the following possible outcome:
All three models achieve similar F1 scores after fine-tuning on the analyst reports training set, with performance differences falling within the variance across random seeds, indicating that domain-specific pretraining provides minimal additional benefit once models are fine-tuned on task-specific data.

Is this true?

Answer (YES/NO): YES